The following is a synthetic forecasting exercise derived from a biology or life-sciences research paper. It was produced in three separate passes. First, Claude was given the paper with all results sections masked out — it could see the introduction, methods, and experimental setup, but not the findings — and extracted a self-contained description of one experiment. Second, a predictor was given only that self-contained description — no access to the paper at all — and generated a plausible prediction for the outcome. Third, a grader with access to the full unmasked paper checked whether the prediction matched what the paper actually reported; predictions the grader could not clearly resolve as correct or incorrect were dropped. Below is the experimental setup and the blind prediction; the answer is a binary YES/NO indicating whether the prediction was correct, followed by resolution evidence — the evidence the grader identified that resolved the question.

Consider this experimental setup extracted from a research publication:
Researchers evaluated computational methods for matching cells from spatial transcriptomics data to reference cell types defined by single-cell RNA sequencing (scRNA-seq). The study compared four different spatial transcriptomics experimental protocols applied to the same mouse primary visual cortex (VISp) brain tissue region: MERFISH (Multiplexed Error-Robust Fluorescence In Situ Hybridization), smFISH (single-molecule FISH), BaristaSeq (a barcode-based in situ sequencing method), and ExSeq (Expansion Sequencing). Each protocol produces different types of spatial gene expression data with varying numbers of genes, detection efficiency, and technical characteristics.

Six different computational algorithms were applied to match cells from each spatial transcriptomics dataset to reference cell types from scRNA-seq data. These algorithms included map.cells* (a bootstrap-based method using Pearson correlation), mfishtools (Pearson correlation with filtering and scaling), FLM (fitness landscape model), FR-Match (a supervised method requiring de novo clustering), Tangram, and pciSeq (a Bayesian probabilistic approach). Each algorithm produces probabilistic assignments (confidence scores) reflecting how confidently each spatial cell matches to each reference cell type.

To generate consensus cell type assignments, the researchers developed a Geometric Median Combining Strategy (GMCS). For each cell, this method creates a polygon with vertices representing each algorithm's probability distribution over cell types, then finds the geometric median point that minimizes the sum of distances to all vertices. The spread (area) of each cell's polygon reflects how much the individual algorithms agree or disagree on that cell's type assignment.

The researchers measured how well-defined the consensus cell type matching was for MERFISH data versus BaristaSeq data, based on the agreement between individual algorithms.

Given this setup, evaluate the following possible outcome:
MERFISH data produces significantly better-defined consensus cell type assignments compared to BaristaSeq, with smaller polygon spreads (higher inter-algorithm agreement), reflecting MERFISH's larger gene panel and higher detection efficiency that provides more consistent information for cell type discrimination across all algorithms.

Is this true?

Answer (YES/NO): YES